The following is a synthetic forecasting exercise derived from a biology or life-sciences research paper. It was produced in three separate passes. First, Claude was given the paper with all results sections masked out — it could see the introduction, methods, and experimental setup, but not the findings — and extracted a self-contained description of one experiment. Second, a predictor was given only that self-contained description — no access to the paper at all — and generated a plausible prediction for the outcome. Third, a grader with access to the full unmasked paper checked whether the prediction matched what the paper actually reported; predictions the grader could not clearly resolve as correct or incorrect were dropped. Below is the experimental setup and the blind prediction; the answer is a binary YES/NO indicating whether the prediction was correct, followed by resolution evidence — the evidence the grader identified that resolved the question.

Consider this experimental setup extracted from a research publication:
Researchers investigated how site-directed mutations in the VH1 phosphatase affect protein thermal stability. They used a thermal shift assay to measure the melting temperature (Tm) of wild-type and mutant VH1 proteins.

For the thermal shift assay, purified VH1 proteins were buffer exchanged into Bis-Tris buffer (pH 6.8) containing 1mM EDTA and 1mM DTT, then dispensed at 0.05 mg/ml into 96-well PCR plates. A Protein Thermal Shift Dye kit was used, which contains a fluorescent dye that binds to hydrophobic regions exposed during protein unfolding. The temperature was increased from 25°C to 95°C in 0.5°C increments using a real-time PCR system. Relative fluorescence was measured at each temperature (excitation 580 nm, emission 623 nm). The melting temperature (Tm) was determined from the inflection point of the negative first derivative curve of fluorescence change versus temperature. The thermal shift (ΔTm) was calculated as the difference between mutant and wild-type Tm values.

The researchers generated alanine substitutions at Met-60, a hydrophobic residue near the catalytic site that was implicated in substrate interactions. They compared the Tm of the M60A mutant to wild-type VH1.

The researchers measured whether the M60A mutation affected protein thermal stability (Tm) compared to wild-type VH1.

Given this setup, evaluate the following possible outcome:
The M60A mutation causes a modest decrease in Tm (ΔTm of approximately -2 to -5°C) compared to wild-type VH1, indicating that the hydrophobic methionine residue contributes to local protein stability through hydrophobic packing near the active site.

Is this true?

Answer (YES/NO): NO